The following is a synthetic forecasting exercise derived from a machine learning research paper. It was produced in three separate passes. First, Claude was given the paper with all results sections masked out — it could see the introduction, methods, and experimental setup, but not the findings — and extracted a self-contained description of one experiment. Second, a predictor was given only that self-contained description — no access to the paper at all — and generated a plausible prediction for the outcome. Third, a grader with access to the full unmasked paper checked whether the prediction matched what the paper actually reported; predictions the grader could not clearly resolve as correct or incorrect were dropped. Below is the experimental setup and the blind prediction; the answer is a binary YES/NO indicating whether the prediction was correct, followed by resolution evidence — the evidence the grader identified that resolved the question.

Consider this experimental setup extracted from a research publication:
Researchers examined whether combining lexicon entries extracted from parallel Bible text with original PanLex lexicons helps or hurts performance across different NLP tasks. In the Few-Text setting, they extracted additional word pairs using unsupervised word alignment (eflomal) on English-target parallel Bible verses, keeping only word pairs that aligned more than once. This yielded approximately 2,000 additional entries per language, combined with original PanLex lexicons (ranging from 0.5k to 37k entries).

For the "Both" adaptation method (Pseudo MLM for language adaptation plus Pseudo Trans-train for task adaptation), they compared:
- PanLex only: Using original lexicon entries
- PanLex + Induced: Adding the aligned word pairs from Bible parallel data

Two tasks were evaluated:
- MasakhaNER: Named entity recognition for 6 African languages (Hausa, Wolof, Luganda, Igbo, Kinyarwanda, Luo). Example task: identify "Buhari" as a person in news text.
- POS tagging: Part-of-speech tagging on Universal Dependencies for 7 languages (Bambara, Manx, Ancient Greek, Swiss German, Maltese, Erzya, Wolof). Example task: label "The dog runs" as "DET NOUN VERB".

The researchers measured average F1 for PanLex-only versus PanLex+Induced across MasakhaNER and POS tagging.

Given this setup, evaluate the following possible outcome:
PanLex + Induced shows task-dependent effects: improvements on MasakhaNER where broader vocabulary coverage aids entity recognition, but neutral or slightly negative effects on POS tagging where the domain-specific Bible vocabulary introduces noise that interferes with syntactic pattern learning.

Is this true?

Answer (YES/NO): YES